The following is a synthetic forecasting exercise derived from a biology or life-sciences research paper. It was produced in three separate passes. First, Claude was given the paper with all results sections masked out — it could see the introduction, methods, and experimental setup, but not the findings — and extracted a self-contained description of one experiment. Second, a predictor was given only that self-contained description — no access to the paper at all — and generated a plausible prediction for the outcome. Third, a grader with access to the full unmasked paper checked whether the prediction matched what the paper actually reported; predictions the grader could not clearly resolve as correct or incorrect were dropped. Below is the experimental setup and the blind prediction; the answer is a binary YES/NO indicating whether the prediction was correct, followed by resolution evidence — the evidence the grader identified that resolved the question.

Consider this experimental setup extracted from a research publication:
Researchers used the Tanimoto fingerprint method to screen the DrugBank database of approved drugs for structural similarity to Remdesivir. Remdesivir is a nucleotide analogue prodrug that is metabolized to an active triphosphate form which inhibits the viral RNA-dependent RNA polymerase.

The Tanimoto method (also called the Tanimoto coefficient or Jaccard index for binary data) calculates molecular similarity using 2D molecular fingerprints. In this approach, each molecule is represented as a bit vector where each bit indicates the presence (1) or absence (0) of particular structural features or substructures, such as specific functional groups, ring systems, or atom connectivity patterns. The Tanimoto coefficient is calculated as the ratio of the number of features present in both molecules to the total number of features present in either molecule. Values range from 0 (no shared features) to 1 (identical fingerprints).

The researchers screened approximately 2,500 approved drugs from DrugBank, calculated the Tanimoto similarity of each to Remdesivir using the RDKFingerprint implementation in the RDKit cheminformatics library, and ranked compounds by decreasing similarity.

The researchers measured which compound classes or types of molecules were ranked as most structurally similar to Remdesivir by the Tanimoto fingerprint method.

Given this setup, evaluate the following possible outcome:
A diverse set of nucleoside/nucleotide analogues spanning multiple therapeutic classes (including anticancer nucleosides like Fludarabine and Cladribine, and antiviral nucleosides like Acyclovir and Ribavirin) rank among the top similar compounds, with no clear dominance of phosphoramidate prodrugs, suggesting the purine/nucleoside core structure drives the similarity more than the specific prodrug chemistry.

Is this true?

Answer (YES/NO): NO